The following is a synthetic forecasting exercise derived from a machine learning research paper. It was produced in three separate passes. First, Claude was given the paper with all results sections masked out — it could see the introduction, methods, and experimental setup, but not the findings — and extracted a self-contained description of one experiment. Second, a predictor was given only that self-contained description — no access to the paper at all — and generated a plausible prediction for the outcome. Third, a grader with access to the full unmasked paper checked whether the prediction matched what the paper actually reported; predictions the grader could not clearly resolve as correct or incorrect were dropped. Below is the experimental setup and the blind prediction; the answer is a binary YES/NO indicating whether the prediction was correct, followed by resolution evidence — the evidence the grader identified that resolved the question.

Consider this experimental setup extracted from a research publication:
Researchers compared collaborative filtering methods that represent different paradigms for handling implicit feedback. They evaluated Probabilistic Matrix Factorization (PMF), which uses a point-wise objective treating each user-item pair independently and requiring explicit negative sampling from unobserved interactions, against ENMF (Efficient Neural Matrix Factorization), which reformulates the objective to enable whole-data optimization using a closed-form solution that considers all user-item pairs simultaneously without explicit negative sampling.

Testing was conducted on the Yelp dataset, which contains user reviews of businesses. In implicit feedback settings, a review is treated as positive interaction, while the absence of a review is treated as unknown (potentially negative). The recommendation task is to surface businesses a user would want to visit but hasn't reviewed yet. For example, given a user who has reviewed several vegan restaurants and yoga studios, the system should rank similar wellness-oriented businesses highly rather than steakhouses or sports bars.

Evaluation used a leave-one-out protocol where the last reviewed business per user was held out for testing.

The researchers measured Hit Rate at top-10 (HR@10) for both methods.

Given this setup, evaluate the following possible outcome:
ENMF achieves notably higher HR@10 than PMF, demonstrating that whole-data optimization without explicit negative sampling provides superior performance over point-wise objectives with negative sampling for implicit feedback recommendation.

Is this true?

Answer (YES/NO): YES